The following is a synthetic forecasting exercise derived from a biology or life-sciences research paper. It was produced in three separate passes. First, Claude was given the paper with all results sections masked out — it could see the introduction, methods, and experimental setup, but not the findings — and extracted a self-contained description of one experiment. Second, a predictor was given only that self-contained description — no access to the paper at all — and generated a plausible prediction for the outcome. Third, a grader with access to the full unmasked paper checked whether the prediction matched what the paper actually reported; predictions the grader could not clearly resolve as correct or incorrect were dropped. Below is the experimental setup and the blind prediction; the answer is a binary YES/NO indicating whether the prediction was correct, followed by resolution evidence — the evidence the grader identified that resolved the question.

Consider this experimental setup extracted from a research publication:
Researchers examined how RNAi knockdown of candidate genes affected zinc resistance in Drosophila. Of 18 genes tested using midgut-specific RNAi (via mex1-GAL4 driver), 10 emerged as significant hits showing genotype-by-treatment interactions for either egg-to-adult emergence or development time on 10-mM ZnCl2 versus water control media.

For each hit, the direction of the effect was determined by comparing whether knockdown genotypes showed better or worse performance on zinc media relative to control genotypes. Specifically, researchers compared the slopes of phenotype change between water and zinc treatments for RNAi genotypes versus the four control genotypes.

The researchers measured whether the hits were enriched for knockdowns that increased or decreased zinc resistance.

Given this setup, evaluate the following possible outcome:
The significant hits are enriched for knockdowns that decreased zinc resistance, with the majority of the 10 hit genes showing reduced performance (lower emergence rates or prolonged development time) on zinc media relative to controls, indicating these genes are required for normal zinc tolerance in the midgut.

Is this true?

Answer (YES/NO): NO